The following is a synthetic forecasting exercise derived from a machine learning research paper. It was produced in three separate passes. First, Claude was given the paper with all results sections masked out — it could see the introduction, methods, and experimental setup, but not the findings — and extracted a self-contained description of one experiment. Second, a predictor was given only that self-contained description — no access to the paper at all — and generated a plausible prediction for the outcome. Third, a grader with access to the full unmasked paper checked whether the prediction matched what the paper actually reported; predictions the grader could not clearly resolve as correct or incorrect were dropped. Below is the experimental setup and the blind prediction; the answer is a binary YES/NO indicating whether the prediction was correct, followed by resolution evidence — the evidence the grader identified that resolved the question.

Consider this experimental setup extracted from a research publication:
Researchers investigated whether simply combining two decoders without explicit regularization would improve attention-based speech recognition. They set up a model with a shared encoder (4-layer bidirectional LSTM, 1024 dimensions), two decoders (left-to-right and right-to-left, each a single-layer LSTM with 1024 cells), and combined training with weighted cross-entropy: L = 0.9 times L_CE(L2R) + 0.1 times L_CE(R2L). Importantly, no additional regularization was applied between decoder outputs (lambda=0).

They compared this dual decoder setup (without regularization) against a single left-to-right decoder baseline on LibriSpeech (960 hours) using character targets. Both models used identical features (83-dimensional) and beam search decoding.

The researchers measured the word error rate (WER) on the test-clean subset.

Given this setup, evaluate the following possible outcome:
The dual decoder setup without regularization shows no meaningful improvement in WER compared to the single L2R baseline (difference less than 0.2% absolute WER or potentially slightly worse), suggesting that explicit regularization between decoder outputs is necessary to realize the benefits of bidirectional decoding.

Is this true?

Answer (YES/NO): YES